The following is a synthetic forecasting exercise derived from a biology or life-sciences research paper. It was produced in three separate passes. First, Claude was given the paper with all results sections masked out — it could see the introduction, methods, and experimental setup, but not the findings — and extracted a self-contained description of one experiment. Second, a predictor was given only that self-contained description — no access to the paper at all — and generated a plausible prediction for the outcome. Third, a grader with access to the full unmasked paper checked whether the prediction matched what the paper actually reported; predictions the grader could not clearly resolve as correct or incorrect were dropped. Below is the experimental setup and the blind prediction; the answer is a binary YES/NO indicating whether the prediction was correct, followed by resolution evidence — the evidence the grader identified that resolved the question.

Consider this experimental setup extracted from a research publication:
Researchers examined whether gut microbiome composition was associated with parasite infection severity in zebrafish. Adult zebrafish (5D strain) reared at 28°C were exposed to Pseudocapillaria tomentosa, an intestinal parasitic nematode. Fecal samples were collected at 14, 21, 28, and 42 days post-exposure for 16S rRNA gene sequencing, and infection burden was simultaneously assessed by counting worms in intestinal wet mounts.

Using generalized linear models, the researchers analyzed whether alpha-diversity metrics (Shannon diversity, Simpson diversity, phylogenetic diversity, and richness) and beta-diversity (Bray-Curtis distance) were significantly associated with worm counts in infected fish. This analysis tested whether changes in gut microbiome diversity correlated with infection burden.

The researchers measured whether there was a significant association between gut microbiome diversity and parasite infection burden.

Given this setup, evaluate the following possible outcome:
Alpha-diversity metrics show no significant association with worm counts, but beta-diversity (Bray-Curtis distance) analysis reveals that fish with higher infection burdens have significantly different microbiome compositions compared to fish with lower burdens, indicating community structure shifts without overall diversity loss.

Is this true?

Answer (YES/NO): NO